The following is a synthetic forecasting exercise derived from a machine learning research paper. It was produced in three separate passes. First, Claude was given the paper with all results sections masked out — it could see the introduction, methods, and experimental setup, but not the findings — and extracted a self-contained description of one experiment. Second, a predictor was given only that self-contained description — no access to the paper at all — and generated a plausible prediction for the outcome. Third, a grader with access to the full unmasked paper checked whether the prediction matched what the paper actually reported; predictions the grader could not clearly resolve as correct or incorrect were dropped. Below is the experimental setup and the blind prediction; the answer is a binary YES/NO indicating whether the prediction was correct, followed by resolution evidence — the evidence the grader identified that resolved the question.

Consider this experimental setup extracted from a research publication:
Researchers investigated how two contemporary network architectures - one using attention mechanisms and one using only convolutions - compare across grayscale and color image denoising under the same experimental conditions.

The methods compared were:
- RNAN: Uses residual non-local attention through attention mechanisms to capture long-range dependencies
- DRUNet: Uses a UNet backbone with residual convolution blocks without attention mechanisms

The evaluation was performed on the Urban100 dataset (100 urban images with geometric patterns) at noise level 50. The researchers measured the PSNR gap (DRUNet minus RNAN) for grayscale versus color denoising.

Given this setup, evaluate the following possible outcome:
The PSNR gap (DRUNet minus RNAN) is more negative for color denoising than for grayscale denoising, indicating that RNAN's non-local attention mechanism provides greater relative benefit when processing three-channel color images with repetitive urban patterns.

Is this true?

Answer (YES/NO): NO